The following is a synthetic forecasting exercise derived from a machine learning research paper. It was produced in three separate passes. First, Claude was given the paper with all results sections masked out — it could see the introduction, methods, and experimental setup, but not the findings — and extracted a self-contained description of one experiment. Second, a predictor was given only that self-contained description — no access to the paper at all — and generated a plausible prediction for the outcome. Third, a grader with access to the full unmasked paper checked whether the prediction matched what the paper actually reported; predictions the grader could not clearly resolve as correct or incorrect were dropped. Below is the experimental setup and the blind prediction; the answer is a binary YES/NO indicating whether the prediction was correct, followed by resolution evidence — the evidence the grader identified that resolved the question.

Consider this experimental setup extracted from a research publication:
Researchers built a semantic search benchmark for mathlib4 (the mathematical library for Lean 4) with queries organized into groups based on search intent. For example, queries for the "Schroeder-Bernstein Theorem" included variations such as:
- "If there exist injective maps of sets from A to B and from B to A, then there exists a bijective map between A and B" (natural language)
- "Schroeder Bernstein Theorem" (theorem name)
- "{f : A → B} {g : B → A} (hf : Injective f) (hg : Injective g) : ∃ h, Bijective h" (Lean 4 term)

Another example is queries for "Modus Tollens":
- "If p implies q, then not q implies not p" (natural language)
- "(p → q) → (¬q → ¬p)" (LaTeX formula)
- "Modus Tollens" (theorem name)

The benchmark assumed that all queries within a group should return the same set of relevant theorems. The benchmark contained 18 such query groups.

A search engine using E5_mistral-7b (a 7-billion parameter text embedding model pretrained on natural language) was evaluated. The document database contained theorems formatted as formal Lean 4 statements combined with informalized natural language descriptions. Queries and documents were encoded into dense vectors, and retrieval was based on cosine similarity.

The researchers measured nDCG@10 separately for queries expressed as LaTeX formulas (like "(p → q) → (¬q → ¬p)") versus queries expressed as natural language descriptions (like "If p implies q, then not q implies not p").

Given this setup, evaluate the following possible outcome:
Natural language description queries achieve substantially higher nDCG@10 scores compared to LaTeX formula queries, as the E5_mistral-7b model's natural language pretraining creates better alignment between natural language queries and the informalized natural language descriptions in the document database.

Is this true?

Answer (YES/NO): NO